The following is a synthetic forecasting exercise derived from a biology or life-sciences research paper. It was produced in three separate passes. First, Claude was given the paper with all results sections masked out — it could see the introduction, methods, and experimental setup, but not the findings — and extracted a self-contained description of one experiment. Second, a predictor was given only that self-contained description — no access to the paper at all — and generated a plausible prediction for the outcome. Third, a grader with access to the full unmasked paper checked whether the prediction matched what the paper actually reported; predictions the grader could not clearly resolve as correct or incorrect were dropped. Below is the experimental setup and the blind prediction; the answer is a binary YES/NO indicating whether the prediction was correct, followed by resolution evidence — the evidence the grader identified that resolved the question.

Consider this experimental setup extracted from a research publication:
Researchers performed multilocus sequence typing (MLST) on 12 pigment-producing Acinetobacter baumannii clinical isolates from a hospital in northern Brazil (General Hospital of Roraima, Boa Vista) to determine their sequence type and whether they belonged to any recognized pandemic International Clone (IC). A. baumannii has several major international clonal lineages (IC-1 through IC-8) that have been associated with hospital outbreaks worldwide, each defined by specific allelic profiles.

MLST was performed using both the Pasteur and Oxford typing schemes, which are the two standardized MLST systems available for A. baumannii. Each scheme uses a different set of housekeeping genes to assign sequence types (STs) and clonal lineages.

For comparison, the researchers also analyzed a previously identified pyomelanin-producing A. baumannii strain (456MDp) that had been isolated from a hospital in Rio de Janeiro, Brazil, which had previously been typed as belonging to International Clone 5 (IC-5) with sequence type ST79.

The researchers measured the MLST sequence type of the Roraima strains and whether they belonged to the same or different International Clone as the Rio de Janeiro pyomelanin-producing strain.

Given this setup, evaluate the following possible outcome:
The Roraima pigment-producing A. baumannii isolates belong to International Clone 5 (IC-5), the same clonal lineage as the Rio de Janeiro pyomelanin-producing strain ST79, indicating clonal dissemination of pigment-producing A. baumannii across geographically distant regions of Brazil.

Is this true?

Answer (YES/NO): NO